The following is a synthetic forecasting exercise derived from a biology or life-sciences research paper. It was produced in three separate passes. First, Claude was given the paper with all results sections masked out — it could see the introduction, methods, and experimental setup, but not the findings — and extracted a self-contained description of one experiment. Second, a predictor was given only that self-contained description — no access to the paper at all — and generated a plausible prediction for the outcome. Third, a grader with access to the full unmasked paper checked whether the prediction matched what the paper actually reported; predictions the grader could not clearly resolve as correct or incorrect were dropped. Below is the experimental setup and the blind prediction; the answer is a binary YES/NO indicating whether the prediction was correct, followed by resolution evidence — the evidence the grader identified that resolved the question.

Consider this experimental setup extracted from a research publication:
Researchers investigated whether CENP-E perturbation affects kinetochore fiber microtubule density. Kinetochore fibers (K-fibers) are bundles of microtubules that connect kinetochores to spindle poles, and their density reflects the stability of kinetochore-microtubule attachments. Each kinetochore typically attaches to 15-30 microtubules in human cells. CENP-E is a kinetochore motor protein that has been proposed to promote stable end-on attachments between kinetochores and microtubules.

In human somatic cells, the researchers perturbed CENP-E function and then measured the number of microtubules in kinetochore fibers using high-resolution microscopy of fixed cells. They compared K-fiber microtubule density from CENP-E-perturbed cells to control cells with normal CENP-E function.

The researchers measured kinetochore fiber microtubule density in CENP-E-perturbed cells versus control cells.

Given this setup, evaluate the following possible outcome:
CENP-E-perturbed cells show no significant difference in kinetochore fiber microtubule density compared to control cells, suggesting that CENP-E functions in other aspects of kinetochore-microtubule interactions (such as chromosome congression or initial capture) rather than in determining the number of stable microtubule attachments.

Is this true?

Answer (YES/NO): NO